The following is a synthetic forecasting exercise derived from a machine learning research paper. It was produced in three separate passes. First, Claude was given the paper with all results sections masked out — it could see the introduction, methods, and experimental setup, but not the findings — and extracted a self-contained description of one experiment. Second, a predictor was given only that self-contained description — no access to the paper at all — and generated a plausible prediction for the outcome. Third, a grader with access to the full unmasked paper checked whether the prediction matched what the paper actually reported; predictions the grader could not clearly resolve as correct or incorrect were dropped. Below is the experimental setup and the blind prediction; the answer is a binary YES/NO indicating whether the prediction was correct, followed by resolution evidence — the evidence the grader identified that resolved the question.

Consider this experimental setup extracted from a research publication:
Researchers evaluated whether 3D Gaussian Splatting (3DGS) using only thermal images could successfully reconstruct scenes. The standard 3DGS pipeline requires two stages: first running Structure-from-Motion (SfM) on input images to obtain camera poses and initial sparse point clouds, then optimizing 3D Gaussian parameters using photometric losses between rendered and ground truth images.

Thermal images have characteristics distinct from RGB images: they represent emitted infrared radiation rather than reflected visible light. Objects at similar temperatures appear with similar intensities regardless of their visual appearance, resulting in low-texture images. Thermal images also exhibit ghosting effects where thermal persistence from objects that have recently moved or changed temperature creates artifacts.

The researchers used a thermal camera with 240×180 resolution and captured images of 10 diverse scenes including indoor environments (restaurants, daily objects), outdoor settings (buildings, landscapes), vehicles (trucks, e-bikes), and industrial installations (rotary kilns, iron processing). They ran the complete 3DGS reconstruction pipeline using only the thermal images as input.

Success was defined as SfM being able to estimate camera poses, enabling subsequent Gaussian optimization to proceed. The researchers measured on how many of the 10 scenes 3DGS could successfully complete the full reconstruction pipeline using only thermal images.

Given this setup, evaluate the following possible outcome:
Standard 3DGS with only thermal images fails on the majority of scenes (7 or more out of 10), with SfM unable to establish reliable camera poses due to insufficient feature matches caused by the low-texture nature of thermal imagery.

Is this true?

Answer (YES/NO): NO